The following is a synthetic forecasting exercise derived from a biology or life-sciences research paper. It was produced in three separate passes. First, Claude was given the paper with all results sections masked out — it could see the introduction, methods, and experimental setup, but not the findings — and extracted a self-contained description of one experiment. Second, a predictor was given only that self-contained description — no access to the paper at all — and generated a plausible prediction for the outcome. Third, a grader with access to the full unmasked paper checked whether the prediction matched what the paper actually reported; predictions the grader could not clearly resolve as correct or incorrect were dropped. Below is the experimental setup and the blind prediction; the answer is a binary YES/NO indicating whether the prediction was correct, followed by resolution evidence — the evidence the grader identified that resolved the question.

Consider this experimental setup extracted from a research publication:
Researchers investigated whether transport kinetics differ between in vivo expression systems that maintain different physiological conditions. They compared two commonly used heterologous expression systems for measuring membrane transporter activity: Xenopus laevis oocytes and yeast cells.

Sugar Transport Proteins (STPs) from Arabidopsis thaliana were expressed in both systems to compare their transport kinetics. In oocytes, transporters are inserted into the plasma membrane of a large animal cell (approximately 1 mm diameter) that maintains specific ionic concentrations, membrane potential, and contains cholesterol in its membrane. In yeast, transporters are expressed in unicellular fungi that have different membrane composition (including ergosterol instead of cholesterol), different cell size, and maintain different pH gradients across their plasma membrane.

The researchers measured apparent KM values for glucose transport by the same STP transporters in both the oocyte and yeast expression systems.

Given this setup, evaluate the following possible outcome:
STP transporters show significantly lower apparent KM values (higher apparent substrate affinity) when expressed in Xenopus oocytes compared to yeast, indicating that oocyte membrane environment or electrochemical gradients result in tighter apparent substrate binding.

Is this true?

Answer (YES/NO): YES